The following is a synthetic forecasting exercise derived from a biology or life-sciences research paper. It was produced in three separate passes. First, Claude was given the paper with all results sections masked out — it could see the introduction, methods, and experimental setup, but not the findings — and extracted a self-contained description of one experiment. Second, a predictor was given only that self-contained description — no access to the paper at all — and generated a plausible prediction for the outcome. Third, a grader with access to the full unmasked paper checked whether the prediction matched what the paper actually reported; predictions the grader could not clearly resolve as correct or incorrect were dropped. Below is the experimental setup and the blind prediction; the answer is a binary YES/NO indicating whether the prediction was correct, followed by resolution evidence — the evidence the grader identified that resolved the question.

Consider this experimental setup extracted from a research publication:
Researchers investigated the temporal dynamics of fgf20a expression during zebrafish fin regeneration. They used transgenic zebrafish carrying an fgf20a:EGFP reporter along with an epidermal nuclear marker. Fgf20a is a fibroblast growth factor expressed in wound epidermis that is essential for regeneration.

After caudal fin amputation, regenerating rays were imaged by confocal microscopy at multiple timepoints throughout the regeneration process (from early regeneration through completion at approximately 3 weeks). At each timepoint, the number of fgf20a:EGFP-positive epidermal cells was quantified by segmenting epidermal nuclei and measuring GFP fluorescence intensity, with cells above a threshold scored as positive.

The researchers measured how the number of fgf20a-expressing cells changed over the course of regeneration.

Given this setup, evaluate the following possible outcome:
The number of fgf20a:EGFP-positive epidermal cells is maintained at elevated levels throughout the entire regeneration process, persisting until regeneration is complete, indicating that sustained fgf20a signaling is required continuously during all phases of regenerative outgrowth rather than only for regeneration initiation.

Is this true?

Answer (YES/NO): NO